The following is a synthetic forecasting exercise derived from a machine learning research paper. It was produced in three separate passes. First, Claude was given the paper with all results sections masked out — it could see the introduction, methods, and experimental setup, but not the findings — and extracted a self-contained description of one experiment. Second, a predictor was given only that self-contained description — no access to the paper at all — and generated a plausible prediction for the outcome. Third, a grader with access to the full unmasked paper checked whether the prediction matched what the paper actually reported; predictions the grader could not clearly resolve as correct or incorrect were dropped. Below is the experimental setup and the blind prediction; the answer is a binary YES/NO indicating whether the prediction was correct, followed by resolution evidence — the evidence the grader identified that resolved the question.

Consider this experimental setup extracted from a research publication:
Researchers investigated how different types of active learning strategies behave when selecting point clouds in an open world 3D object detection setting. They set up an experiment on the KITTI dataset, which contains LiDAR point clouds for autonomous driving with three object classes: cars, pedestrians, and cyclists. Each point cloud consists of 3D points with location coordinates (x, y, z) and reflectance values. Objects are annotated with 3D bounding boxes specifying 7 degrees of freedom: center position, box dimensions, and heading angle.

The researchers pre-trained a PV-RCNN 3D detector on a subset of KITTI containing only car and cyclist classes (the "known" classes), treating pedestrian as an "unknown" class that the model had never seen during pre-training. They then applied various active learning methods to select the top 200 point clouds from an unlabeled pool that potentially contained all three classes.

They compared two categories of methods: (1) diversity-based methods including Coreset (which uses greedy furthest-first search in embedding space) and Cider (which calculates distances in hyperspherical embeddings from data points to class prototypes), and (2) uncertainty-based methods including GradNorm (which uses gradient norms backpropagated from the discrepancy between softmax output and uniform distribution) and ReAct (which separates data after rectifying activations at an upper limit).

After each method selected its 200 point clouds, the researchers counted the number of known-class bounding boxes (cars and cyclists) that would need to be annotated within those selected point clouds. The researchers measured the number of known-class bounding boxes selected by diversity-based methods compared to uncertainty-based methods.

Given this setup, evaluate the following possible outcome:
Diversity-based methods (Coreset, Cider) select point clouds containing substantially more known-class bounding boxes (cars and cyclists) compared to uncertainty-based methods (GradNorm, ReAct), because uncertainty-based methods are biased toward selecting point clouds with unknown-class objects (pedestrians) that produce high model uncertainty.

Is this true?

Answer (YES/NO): YES